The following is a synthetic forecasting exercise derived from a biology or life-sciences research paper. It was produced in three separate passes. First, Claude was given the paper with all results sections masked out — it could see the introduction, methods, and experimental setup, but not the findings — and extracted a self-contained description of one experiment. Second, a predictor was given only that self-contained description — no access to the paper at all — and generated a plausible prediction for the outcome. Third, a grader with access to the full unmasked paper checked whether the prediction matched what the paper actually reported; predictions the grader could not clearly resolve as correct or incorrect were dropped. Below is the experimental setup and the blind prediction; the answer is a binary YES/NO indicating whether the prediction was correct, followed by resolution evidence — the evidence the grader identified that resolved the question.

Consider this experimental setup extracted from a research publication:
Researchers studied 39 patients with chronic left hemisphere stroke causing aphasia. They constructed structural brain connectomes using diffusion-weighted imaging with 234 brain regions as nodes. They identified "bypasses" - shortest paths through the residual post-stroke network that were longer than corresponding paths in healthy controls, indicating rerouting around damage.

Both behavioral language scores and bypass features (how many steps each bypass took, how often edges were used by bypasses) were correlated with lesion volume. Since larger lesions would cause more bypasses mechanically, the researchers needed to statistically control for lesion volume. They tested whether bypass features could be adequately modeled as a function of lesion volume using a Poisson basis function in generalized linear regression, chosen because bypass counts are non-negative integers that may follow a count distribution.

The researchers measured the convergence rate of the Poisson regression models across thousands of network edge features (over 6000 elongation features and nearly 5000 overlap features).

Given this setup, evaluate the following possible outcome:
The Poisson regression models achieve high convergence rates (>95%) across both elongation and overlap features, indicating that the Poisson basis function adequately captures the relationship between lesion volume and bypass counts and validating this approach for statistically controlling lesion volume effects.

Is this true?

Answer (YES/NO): YES